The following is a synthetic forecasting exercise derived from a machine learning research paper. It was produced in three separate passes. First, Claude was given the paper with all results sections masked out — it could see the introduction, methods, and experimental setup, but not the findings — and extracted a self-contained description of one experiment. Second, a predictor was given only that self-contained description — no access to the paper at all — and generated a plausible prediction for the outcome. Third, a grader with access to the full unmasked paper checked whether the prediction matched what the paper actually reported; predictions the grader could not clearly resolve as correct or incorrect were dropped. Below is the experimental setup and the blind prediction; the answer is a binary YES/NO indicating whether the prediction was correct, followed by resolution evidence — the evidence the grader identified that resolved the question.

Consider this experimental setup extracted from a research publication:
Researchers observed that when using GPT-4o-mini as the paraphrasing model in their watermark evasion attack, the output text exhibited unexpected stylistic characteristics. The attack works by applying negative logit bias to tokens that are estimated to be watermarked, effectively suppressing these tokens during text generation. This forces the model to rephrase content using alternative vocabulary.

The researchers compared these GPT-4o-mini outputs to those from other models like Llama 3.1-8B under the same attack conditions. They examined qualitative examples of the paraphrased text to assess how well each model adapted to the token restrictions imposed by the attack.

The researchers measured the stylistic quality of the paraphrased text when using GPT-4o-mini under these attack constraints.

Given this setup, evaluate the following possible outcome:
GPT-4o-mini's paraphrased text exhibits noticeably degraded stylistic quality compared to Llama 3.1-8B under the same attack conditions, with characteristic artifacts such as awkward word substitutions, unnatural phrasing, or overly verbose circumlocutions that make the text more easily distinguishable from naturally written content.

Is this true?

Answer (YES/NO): NO